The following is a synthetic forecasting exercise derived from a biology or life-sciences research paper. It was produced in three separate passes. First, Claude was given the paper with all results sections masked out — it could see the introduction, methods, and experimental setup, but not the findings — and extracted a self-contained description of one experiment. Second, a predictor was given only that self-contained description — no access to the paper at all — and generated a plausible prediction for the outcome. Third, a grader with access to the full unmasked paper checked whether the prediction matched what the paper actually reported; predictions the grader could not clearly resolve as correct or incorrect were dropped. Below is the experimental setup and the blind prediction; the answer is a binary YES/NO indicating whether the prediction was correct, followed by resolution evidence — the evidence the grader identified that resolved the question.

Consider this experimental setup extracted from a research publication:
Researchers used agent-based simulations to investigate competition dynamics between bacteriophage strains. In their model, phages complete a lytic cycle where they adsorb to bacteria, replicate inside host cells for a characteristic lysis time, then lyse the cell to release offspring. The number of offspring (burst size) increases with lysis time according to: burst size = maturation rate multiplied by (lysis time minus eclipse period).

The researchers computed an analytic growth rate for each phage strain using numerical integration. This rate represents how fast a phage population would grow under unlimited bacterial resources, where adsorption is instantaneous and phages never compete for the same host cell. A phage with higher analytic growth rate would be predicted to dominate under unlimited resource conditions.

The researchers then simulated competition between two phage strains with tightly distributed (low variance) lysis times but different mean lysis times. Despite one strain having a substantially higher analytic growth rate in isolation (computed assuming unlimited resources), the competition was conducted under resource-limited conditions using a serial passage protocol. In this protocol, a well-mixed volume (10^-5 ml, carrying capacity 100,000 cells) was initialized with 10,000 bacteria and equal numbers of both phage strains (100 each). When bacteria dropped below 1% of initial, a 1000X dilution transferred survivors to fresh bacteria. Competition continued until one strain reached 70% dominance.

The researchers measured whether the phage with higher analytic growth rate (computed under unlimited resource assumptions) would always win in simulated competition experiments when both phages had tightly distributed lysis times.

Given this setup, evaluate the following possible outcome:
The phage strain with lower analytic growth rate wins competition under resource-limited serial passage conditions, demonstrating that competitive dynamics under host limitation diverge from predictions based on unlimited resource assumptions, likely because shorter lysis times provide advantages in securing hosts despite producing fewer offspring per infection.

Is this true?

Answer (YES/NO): NO